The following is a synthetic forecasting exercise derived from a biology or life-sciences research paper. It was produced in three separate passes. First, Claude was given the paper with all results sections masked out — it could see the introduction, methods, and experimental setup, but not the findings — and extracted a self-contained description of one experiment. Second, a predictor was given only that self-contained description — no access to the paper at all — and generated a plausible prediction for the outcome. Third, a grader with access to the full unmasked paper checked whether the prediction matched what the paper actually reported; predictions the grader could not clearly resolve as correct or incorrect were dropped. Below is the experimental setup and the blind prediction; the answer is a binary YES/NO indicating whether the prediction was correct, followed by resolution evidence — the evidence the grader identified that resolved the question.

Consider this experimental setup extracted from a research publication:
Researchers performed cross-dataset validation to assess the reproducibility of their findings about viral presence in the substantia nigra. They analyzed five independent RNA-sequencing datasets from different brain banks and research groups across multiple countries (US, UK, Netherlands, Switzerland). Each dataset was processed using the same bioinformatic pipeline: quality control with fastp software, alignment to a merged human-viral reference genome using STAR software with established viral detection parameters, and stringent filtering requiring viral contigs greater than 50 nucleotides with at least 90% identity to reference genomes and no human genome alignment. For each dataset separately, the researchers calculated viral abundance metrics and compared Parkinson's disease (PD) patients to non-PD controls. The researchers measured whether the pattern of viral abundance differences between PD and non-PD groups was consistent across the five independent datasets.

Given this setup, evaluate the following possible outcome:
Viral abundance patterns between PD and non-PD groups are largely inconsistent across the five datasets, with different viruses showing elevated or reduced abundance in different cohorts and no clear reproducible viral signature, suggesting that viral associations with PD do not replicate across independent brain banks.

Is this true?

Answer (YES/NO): NO